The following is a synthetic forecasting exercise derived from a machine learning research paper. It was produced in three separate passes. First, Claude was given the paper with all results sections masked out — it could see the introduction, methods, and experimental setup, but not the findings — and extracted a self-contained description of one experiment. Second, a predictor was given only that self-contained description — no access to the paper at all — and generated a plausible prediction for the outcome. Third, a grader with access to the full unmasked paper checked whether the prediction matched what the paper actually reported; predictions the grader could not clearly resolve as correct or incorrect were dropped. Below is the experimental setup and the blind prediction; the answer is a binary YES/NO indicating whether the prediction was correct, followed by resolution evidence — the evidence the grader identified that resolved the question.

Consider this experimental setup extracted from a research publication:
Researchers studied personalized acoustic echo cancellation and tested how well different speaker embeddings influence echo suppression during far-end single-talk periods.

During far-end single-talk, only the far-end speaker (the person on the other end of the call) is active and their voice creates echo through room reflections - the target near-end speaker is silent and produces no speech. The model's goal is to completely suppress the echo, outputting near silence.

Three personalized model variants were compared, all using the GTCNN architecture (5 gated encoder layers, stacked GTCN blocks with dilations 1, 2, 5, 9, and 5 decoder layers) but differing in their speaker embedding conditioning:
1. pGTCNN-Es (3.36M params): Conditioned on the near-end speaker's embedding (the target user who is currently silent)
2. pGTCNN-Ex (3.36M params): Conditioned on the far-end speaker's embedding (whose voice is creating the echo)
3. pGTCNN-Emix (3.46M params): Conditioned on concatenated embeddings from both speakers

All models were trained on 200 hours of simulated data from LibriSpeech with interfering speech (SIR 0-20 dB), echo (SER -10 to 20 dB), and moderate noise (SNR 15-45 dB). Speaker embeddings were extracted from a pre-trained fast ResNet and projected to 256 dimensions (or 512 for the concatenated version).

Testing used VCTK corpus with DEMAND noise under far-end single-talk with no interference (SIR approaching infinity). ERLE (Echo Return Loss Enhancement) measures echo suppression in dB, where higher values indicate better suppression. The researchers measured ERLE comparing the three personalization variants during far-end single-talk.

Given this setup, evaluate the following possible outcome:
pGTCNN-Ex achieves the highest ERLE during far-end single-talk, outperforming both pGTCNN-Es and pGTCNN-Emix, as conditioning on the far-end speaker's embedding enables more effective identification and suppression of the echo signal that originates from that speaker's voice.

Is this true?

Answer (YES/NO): NO